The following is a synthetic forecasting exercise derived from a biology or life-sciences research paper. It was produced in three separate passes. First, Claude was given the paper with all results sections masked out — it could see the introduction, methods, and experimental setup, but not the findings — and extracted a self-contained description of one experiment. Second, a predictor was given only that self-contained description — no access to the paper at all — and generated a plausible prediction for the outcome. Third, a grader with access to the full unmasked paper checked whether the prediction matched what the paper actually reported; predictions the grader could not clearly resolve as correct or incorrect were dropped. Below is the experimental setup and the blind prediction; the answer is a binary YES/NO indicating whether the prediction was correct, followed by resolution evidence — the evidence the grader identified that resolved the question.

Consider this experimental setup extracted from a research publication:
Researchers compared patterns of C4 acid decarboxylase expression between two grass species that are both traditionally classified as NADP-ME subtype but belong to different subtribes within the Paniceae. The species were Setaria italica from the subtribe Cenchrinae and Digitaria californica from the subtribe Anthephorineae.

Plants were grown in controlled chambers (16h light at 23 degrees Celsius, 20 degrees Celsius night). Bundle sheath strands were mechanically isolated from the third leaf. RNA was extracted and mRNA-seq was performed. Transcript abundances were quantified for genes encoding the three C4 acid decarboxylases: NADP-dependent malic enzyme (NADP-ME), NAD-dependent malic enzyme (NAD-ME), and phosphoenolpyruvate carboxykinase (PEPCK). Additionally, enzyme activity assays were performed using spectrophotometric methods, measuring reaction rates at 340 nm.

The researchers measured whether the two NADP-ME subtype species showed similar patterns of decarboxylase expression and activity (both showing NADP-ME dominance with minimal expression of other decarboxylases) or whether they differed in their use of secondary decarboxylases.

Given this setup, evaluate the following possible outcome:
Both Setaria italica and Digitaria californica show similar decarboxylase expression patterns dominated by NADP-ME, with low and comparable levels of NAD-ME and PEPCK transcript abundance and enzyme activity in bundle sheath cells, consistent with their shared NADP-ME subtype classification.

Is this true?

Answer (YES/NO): NO